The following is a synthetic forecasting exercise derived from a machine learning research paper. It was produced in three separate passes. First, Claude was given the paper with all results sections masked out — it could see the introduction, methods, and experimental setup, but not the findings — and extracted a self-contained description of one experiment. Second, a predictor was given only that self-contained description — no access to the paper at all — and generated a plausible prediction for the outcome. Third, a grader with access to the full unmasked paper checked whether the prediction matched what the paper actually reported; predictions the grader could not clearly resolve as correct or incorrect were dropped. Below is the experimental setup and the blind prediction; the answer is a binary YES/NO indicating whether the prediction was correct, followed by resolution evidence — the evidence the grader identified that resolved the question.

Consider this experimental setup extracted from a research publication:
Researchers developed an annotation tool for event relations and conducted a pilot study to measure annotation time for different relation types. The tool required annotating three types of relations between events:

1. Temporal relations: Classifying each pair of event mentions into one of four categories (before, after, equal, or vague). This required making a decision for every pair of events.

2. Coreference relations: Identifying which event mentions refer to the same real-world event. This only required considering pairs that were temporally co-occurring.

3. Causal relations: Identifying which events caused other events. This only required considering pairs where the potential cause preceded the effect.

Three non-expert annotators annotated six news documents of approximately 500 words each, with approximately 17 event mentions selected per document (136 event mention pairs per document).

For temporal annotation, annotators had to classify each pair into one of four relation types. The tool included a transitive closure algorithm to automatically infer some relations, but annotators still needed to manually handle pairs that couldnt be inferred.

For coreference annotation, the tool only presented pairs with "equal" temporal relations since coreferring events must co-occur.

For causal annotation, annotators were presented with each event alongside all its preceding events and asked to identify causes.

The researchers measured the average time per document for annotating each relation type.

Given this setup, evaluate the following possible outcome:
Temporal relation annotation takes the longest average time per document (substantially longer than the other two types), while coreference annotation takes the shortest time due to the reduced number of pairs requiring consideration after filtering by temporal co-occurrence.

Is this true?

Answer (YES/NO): YES